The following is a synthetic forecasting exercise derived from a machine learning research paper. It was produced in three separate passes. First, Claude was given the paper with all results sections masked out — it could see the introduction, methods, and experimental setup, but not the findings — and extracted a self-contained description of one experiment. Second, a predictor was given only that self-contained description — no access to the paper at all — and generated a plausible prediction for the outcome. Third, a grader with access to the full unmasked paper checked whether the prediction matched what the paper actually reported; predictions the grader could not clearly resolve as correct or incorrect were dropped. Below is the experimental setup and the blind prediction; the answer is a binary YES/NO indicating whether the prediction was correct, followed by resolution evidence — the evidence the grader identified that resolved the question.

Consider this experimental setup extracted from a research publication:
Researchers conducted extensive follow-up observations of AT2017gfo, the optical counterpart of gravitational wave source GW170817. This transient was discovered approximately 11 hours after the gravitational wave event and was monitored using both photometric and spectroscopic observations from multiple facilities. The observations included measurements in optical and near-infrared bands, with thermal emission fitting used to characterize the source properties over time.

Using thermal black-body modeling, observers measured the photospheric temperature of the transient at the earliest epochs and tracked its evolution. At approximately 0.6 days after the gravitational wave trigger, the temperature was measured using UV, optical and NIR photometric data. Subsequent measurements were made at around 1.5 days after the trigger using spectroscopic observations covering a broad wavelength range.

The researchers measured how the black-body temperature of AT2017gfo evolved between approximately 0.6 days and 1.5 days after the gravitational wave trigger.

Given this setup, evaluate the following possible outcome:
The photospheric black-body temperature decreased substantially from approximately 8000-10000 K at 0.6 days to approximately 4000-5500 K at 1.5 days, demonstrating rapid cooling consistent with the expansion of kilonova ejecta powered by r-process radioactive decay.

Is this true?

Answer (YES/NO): NO